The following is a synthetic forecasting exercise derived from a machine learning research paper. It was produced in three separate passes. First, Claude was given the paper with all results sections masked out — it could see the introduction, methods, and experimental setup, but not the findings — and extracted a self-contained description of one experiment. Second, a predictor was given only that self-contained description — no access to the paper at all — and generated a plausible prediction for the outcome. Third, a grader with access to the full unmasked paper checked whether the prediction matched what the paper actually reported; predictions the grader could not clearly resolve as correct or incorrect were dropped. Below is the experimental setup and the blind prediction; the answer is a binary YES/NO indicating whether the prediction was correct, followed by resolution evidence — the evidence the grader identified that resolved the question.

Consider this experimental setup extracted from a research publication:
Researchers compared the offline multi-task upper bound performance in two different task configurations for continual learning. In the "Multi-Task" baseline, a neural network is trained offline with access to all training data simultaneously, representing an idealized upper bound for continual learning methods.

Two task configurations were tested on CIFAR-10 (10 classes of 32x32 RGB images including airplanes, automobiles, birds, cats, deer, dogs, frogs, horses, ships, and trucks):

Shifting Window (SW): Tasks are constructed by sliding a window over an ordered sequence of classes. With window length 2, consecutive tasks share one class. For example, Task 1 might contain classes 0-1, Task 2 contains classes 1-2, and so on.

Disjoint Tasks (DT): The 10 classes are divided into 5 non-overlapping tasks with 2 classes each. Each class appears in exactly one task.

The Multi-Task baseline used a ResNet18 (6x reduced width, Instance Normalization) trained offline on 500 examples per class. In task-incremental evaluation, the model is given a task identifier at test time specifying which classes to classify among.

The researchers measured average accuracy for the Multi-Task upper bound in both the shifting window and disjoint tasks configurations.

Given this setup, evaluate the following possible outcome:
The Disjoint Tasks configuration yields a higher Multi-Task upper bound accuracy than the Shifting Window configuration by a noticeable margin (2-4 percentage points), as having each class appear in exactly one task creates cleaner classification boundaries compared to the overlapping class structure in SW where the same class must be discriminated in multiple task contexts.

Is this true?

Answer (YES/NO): NO